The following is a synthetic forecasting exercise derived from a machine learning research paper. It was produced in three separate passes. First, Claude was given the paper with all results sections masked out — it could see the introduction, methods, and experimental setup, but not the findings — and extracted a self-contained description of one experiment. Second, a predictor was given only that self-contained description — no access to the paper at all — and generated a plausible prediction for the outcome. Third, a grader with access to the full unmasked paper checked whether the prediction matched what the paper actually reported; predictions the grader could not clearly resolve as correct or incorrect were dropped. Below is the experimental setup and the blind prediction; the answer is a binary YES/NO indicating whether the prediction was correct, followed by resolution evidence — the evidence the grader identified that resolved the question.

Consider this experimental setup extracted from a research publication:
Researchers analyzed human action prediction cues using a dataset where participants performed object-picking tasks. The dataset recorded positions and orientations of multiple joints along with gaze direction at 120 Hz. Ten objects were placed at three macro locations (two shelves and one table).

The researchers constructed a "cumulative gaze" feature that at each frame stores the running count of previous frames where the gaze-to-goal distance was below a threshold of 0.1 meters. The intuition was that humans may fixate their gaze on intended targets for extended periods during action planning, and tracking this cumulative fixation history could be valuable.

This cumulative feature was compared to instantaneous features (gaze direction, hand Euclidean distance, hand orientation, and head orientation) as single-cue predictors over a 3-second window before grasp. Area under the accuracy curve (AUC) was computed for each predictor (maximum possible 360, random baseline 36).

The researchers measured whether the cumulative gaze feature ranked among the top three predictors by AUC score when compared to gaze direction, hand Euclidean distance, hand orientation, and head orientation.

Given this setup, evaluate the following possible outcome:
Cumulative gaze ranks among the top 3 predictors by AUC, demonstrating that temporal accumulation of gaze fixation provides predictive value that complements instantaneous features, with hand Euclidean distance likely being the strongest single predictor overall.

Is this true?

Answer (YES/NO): NO